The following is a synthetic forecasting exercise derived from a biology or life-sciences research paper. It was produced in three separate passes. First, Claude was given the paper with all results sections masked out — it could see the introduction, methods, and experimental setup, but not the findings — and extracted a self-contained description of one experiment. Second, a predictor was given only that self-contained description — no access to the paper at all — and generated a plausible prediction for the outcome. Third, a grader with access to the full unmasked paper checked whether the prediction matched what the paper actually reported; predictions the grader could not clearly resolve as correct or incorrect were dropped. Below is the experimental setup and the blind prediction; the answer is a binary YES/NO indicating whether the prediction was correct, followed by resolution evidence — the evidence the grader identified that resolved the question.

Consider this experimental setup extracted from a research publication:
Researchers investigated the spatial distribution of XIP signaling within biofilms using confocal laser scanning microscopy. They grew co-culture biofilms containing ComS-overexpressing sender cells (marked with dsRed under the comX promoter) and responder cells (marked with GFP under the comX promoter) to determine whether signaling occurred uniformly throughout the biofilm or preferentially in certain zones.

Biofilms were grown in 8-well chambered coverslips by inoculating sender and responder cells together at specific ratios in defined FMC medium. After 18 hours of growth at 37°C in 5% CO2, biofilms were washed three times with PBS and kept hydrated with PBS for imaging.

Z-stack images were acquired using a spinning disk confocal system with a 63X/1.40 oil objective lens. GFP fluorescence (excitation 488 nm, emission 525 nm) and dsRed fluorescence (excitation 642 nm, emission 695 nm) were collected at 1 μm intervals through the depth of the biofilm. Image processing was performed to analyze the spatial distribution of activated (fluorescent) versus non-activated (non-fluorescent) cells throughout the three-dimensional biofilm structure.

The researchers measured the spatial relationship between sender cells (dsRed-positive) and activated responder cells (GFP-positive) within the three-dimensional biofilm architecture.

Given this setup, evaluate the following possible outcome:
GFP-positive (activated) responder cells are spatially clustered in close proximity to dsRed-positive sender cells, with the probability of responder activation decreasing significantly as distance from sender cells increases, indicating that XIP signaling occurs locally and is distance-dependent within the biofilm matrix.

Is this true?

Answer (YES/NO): NO